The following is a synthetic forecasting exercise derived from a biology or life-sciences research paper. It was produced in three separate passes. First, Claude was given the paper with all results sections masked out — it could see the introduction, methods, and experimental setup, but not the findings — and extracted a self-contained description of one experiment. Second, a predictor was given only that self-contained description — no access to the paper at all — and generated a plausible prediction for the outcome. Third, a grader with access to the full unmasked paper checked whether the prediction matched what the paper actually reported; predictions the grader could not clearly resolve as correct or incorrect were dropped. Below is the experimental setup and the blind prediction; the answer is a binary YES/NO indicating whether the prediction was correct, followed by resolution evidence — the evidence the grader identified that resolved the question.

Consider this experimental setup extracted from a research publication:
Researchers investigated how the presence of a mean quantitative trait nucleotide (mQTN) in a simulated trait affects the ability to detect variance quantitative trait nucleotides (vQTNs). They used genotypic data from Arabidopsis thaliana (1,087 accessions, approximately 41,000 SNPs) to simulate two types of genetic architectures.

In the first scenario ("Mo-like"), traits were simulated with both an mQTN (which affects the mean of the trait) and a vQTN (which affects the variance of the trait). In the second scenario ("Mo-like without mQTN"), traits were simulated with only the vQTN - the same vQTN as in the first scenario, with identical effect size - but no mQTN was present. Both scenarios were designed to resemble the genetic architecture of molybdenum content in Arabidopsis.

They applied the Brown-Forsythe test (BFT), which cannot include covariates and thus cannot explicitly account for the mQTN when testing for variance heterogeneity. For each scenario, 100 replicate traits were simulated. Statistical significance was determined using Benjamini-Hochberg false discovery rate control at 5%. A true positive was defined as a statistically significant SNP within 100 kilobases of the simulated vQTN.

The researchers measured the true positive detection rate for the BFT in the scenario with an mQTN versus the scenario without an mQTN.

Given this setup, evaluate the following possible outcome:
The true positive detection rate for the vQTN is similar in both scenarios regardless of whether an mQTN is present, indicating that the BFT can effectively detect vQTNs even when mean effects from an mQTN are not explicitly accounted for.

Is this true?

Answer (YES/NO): YES